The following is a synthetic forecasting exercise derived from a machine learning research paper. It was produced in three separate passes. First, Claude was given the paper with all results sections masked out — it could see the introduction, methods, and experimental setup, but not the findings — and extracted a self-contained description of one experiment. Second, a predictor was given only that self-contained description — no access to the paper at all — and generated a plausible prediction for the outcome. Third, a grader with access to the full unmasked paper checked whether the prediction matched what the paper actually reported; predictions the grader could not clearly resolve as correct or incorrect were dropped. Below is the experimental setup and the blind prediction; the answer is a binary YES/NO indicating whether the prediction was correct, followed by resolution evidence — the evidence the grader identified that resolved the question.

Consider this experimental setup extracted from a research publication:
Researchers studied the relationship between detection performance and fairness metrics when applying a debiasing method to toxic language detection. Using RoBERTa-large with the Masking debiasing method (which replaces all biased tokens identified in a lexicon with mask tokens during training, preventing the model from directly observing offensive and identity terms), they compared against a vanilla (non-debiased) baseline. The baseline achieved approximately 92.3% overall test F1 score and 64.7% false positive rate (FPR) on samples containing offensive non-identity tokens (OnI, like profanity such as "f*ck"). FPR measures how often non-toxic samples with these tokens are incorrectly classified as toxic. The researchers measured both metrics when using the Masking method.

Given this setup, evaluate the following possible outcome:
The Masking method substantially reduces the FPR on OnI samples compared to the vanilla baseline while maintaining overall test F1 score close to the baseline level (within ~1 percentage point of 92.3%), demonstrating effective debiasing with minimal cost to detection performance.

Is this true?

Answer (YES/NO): NO